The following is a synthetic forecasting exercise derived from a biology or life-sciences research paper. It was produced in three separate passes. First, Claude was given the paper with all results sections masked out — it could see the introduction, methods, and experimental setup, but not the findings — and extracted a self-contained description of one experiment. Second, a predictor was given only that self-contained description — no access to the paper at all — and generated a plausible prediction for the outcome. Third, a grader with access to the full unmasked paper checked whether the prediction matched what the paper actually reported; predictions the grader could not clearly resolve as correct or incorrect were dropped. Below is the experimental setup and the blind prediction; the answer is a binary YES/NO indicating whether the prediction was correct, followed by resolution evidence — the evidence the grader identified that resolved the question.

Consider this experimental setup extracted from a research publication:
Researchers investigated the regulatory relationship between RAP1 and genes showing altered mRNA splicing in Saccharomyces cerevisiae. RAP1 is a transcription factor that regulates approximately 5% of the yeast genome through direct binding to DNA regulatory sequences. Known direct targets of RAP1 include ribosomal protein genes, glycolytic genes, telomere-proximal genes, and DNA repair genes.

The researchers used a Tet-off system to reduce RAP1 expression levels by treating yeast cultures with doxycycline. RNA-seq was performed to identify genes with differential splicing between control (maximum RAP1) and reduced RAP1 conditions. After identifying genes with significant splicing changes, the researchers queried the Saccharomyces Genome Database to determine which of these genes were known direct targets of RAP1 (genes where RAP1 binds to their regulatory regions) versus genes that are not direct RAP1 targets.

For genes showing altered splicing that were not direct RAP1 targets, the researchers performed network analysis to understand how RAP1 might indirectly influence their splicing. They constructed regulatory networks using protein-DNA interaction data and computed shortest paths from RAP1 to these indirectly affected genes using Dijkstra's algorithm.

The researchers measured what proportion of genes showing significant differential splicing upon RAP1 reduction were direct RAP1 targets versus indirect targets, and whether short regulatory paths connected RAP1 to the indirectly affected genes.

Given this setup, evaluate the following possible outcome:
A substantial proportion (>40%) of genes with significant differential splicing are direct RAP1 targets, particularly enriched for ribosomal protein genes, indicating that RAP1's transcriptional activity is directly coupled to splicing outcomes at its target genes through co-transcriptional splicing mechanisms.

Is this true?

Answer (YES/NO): YES